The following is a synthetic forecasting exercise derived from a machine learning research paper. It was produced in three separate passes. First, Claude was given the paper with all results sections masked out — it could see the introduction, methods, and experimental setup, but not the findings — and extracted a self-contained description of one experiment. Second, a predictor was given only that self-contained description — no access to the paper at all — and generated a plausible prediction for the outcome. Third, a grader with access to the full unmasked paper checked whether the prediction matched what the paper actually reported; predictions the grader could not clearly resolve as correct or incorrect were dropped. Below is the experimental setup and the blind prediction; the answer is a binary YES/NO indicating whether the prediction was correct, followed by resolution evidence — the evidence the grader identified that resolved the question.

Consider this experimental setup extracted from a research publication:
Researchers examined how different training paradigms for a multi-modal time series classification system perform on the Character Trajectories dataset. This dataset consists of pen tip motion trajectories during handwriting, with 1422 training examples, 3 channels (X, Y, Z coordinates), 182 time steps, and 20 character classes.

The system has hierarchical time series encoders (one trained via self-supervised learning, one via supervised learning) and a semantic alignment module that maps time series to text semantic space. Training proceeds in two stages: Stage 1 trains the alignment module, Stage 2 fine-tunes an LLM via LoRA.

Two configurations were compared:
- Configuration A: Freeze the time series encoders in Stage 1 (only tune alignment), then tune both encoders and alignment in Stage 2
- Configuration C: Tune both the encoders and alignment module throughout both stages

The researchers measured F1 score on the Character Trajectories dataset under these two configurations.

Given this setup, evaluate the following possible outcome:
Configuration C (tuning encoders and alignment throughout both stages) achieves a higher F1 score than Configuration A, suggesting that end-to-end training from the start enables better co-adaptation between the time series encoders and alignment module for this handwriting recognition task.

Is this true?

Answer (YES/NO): NO